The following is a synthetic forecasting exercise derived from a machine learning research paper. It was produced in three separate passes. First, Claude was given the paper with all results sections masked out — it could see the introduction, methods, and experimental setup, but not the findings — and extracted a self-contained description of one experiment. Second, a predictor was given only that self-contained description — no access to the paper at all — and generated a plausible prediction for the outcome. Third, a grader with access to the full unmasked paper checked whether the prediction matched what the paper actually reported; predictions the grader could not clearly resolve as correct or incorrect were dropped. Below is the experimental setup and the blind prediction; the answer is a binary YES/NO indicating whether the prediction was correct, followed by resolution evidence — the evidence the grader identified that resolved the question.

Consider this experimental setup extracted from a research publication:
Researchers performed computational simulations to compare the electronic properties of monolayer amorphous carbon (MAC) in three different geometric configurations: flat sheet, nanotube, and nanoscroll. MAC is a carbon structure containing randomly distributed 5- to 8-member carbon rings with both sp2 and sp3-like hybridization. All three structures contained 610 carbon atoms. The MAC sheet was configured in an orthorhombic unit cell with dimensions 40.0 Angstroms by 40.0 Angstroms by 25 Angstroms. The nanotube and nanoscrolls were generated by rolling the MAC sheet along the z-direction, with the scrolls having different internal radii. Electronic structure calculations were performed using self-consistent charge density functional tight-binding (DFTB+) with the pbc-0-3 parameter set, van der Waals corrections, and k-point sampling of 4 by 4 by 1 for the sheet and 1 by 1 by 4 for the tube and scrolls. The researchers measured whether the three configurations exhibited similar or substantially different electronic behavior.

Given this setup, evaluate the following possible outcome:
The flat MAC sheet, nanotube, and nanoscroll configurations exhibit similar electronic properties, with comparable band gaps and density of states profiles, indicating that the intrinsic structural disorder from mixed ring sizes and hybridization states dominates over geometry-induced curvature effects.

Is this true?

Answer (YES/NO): YES